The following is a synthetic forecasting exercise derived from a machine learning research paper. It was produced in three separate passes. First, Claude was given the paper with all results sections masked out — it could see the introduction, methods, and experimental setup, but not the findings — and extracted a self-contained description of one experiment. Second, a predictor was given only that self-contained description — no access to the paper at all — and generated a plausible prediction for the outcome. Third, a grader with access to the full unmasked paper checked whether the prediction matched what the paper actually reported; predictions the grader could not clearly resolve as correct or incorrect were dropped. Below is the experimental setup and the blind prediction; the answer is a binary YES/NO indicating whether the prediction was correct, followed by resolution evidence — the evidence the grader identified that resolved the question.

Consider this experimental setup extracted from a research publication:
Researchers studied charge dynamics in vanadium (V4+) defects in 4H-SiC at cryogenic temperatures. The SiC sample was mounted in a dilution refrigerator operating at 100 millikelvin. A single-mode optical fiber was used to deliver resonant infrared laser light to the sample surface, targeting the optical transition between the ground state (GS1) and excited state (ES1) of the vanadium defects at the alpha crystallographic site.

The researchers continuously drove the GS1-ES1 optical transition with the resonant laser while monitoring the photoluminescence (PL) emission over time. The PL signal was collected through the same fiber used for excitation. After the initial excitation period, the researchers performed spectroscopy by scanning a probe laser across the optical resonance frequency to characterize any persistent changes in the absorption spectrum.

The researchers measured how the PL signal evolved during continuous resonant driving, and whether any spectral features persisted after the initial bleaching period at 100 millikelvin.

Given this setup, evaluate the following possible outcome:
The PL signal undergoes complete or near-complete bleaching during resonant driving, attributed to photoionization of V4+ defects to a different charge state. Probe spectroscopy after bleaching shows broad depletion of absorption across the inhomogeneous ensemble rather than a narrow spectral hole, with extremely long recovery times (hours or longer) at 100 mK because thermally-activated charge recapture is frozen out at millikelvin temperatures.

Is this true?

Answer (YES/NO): NO